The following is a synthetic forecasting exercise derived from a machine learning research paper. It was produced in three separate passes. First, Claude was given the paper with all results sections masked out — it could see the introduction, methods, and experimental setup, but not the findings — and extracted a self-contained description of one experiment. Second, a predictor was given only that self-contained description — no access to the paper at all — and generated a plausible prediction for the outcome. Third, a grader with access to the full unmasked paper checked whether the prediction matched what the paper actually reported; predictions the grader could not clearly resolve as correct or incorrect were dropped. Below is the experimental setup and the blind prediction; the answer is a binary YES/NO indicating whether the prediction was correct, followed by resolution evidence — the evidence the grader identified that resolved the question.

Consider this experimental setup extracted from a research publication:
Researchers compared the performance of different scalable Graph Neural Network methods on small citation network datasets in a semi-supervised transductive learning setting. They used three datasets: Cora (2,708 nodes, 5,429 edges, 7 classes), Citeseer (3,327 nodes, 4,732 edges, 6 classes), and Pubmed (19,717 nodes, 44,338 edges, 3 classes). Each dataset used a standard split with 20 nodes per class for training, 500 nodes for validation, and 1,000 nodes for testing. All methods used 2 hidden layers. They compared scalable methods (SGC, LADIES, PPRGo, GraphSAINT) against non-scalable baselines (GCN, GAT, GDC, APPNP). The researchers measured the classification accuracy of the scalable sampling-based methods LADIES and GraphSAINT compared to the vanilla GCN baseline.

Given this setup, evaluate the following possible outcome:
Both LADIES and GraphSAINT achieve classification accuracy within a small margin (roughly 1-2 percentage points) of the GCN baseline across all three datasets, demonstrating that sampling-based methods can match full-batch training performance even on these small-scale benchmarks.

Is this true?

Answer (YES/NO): NO